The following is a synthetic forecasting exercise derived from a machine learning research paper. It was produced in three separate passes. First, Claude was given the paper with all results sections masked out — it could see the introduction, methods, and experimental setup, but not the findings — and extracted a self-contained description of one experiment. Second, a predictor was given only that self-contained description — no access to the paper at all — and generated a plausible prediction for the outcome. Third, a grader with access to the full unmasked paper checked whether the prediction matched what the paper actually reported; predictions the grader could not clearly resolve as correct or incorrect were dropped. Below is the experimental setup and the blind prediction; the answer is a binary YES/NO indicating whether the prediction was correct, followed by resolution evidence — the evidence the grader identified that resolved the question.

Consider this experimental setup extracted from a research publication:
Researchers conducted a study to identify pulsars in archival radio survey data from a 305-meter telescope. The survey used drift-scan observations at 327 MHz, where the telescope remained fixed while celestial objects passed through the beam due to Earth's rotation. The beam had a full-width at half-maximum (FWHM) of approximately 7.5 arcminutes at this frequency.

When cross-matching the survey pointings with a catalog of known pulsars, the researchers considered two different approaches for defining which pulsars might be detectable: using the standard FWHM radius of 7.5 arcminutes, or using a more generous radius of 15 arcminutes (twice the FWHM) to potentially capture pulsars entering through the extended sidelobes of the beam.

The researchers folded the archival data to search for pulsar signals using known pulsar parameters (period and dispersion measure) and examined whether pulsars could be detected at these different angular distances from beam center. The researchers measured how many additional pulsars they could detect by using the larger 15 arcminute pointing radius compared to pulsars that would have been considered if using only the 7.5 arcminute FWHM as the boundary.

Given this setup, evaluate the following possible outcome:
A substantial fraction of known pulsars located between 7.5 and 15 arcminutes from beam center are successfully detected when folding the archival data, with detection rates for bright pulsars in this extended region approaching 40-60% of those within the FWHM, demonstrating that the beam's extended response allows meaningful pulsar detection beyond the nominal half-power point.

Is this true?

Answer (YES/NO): NO